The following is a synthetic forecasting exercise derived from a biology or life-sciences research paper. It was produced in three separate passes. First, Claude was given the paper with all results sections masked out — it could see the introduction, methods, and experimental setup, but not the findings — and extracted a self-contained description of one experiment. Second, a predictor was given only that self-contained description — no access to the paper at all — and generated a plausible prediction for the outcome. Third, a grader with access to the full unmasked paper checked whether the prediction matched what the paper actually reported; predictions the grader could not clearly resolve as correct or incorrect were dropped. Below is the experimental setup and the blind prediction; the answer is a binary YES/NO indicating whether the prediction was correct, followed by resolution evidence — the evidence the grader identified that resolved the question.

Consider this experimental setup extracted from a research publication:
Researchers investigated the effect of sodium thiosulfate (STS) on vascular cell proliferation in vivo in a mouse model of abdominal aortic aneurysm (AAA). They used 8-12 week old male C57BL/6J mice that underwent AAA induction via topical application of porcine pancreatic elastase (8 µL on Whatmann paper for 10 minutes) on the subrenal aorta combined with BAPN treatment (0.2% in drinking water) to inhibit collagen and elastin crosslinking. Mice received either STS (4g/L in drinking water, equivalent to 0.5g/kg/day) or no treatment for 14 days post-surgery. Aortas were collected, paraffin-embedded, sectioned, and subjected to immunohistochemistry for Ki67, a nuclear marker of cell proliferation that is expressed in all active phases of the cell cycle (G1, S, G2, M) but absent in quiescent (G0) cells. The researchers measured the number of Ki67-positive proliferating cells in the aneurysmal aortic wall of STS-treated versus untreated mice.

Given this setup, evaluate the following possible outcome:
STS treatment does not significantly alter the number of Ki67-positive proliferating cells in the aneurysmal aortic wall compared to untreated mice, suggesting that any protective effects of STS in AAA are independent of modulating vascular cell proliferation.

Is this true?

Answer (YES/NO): YES